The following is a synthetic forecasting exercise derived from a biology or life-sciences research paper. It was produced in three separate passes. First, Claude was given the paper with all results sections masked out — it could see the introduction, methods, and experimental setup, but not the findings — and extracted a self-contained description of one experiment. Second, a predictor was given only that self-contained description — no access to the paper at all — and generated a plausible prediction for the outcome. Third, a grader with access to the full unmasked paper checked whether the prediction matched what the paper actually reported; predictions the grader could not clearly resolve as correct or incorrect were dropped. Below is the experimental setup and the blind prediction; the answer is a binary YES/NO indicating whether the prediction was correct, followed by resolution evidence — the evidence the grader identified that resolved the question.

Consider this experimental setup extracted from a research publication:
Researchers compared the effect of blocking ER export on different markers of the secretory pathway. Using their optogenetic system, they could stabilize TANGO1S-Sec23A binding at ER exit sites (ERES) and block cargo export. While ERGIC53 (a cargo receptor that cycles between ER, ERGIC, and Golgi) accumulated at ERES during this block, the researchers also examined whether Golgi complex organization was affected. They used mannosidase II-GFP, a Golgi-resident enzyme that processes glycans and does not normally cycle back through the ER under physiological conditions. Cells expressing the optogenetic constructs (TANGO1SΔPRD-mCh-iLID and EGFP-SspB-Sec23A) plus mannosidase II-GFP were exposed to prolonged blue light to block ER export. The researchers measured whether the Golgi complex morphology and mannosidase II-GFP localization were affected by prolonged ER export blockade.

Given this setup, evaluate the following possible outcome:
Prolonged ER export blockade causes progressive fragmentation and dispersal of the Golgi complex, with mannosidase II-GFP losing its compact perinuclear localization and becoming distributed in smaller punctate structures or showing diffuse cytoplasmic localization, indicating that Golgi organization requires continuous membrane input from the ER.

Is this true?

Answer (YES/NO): NO